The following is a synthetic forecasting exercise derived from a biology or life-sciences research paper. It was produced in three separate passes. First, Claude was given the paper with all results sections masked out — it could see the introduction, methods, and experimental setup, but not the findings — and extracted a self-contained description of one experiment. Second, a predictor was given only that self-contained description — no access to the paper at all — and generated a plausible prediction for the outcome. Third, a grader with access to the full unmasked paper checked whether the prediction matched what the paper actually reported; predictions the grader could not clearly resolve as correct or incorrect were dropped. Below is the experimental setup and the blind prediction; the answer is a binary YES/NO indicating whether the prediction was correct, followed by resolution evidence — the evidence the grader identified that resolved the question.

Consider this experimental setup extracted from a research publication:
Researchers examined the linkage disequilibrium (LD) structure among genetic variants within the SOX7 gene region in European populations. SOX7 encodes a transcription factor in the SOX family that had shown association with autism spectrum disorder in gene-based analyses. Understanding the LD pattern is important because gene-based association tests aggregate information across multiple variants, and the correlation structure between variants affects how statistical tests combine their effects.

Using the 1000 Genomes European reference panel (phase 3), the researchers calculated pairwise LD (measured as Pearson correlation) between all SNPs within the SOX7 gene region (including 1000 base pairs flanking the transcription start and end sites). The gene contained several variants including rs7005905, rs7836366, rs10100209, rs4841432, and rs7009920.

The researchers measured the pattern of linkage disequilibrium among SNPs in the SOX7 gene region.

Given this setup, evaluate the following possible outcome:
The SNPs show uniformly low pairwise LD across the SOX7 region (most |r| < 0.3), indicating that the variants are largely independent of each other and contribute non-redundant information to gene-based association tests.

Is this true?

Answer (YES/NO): NO